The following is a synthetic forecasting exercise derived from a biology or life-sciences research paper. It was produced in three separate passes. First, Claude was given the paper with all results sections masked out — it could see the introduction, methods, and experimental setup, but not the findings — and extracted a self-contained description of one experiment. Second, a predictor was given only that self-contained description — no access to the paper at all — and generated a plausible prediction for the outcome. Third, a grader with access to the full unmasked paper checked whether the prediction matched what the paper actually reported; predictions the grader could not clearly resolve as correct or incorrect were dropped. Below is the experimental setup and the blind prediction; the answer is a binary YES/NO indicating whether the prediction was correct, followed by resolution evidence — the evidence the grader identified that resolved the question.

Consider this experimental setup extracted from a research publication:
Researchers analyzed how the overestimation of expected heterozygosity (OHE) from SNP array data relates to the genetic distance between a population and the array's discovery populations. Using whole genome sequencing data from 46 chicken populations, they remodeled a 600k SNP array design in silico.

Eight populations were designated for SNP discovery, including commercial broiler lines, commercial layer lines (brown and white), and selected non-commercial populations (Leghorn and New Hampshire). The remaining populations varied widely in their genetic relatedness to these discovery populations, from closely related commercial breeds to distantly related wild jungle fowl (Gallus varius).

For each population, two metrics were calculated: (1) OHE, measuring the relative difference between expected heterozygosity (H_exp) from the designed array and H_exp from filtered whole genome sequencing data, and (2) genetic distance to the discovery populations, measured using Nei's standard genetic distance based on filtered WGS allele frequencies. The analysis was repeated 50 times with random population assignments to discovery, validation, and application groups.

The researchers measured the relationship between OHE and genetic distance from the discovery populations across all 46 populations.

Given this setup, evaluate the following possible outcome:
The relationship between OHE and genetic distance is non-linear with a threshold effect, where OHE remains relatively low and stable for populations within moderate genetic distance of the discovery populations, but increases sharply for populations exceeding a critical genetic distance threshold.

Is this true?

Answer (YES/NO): NO